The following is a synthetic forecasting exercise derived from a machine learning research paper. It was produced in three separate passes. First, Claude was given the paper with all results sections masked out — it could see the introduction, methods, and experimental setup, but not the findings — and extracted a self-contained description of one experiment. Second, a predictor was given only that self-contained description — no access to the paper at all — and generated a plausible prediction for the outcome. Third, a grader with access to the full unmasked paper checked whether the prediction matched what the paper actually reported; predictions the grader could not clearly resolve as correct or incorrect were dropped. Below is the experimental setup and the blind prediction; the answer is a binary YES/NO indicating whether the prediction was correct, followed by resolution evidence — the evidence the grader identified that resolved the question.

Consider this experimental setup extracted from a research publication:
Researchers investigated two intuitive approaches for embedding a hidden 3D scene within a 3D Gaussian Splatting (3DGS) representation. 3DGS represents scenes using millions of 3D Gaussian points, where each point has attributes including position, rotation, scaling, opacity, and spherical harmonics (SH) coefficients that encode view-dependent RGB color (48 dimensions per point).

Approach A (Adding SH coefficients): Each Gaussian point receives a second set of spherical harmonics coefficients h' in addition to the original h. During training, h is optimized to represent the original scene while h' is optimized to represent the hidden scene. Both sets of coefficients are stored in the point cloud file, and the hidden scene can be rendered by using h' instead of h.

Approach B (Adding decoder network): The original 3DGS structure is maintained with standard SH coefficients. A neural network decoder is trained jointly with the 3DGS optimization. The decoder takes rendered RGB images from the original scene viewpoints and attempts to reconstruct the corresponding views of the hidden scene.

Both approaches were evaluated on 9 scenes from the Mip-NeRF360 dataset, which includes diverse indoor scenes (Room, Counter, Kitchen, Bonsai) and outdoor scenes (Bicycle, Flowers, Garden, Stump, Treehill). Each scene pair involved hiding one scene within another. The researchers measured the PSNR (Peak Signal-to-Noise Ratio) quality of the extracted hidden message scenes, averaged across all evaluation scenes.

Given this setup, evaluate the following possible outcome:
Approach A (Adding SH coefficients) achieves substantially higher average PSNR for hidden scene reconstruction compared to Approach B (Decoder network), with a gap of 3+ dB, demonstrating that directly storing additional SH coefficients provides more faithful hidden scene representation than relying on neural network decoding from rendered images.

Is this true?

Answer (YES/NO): NO